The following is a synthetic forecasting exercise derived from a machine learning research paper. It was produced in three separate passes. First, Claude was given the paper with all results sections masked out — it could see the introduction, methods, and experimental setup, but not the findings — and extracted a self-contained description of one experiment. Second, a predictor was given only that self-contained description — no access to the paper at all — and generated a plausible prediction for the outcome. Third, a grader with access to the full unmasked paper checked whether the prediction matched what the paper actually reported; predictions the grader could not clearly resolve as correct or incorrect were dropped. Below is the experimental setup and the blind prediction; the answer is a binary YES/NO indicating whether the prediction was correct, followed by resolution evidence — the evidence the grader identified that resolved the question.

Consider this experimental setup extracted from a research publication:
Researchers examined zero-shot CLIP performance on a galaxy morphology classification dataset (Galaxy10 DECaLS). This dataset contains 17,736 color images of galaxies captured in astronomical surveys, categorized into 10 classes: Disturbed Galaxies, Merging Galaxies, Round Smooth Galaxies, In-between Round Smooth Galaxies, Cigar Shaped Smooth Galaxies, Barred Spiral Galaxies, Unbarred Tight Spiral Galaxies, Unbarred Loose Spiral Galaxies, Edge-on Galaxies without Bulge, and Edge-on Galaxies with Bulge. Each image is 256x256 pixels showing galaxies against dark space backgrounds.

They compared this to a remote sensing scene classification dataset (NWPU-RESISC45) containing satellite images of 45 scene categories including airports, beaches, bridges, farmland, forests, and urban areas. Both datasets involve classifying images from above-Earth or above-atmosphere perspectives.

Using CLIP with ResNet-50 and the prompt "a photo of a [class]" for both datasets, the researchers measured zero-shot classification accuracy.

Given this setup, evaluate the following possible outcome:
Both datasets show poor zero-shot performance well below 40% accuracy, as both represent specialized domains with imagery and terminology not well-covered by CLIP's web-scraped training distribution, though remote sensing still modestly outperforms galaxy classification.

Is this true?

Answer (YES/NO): NO